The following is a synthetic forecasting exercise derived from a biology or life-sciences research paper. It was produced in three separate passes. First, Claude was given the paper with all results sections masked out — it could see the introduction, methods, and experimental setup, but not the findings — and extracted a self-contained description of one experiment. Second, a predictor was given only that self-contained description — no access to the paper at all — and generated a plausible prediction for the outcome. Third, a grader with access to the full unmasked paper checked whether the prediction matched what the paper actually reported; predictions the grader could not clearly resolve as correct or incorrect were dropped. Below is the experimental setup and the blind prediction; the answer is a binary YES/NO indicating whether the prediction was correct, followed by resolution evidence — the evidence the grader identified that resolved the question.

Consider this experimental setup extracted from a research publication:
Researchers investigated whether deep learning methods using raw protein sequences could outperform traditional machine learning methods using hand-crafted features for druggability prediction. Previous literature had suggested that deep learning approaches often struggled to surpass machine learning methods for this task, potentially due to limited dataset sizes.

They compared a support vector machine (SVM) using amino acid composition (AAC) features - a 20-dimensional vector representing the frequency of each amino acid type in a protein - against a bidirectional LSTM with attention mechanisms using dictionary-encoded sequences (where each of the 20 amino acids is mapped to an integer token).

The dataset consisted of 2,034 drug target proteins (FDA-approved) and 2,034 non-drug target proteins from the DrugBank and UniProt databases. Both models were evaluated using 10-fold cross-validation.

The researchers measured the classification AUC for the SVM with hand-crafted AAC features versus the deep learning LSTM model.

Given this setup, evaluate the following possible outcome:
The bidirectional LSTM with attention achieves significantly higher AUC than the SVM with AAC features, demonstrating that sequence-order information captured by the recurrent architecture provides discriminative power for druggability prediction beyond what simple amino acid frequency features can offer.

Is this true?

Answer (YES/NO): NO